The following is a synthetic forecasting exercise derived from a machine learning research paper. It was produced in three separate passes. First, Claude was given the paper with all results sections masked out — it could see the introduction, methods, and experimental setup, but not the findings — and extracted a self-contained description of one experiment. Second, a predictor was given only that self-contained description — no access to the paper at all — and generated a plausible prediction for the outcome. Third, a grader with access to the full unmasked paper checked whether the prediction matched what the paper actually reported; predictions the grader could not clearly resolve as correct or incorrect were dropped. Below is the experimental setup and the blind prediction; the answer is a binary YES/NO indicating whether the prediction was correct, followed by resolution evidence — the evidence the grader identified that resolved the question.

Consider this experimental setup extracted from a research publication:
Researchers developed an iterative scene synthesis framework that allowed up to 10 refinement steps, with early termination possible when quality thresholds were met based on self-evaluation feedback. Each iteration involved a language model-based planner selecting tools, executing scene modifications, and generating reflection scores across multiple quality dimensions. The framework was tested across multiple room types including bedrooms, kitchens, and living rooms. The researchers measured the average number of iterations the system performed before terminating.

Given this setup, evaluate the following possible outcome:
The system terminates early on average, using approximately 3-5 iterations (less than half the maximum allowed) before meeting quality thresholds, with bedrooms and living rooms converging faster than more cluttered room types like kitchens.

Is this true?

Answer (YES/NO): NO